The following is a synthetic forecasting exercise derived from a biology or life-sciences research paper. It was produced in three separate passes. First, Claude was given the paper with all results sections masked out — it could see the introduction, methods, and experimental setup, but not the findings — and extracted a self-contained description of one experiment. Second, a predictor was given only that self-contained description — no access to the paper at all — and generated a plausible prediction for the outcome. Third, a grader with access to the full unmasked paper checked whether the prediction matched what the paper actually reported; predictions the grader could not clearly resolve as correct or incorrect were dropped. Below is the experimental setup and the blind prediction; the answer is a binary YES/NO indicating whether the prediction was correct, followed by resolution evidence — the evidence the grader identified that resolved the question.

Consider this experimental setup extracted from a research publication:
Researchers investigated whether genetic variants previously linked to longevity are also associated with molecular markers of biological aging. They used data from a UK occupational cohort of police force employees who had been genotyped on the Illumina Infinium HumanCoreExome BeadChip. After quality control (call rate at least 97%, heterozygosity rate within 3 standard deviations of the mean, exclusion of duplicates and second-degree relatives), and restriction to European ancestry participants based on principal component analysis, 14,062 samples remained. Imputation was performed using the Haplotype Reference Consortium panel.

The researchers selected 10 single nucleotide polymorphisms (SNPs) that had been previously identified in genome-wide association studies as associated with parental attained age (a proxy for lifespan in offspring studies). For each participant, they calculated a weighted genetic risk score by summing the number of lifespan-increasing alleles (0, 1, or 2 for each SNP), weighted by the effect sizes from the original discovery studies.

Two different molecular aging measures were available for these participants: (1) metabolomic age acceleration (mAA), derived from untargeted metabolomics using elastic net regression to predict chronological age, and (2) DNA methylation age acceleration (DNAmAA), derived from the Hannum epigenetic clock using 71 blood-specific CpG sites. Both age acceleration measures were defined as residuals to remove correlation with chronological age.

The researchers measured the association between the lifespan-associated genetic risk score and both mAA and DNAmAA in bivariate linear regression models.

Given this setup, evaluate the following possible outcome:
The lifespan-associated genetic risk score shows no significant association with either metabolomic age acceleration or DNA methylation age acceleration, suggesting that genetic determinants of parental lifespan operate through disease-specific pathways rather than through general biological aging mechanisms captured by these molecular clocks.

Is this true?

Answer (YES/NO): YES